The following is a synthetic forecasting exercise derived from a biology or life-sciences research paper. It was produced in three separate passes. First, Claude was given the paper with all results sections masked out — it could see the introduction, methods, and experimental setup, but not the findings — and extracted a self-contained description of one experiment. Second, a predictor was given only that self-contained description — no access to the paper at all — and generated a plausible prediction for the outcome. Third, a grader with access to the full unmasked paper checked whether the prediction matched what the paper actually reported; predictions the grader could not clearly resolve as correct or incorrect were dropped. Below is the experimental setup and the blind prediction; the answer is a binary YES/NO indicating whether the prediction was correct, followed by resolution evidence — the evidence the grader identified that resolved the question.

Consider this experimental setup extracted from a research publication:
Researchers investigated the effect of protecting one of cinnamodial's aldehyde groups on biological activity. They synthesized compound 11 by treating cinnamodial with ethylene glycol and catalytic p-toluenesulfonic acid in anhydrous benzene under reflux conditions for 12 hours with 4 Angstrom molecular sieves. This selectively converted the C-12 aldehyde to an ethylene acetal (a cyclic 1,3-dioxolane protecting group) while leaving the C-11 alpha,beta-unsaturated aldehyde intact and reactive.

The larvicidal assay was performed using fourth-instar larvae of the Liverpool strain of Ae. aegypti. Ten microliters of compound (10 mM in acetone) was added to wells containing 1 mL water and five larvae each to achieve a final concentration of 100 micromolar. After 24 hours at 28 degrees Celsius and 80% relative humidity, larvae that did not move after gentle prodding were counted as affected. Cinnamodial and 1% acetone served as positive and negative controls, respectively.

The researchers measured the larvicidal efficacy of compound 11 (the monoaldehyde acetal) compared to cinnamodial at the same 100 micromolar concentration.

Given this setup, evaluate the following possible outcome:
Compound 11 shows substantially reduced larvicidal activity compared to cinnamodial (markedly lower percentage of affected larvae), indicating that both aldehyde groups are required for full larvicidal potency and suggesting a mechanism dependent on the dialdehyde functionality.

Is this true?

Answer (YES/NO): YES